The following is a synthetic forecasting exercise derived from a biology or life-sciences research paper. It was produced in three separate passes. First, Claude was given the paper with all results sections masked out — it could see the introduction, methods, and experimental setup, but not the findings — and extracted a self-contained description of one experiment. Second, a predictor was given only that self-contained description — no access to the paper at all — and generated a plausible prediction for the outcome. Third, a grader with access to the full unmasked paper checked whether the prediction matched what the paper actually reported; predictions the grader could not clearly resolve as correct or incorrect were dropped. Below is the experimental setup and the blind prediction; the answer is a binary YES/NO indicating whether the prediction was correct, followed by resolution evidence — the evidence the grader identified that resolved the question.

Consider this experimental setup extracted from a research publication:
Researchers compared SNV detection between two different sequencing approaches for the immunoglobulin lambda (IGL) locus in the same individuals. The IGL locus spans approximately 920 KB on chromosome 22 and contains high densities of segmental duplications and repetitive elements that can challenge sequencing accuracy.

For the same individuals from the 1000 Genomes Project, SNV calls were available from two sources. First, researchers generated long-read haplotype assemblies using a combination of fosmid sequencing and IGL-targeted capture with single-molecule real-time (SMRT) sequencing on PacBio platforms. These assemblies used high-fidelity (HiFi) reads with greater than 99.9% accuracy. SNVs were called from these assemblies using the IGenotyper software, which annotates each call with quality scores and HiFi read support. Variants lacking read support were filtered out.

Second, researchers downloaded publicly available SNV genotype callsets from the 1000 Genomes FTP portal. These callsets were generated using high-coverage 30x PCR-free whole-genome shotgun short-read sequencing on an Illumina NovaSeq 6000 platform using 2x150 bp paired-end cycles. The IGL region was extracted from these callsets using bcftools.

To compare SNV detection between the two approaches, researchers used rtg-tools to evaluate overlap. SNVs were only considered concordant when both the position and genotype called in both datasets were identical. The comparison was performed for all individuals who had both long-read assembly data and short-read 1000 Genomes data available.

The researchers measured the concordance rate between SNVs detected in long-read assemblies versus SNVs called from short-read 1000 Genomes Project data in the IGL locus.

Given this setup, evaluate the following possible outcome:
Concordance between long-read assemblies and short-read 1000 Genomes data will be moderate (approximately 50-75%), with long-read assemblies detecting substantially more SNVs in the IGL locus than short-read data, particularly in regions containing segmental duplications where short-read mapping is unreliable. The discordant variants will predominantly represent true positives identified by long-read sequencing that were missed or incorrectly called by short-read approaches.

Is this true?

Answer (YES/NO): NO